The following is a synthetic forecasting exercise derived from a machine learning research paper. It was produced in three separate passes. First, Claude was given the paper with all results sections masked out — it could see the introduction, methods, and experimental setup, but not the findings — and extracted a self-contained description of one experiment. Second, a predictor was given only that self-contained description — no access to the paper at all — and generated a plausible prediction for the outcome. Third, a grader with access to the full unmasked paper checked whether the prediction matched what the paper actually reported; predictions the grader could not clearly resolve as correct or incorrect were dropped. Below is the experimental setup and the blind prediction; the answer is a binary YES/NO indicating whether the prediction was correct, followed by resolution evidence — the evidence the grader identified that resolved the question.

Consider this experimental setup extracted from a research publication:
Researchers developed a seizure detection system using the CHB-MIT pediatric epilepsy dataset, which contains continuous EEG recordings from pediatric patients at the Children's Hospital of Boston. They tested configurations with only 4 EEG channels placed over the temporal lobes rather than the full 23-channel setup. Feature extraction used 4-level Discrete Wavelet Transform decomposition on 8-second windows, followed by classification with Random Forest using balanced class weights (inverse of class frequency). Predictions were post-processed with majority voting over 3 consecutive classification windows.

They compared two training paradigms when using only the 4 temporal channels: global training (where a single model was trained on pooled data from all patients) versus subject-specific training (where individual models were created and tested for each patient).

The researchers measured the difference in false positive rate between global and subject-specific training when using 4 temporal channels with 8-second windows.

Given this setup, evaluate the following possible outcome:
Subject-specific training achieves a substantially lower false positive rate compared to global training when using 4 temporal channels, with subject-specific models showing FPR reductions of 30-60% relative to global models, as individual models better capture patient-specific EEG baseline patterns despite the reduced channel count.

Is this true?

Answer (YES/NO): NO